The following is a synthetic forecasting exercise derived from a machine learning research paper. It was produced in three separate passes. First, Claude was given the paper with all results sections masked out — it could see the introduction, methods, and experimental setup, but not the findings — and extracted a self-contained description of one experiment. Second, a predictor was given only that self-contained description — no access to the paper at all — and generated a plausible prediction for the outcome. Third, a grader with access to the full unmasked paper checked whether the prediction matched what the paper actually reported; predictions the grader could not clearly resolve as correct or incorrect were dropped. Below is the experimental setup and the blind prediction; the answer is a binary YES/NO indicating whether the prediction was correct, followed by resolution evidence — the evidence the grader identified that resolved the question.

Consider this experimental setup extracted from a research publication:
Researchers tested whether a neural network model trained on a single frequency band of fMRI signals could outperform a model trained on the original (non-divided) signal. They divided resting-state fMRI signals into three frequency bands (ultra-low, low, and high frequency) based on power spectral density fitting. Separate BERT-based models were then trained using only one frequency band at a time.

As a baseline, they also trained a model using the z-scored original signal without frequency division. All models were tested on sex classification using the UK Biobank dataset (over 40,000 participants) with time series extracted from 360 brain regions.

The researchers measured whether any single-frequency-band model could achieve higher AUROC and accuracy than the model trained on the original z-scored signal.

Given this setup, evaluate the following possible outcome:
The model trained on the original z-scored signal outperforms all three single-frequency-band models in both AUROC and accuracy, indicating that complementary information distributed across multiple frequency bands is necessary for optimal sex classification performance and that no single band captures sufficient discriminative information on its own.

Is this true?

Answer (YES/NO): YES